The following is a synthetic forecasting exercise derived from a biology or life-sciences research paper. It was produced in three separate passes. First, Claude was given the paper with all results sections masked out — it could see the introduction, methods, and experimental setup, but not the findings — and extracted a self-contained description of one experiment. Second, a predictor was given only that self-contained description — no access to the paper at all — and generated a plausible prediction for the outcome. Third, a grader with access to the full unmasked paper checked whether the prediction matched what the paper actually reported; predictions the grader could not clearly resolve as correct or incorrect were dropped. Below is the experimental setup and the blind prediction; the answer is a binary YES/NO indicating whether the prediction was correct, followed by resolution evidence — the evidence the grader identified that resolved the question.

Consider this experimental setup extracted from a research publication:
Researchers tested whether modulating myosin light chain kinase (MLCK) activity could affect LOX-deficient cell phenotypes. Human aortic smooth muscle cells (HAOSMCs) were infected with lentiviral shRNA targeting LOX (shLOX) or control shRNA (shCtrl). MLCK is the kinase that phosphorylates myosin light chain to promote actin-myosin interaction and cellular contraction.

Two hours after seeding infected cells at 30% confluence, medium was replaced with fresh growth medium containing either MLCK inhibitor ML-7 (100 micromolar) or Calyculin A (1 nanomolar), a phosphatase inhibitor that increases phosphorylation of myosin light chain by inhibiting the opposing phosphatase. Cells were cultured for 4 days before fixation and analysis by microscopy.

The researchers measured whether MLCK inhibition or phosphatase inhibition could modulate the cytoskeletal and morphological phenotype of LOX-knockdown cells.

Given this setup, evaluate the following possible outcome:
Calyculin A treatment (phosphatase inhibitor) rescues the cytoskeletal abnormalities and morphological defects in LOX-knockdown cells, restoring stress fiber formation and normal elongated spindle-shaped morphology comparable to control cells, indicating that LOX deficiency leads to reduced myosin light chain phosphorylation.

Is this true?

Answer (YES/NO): NO